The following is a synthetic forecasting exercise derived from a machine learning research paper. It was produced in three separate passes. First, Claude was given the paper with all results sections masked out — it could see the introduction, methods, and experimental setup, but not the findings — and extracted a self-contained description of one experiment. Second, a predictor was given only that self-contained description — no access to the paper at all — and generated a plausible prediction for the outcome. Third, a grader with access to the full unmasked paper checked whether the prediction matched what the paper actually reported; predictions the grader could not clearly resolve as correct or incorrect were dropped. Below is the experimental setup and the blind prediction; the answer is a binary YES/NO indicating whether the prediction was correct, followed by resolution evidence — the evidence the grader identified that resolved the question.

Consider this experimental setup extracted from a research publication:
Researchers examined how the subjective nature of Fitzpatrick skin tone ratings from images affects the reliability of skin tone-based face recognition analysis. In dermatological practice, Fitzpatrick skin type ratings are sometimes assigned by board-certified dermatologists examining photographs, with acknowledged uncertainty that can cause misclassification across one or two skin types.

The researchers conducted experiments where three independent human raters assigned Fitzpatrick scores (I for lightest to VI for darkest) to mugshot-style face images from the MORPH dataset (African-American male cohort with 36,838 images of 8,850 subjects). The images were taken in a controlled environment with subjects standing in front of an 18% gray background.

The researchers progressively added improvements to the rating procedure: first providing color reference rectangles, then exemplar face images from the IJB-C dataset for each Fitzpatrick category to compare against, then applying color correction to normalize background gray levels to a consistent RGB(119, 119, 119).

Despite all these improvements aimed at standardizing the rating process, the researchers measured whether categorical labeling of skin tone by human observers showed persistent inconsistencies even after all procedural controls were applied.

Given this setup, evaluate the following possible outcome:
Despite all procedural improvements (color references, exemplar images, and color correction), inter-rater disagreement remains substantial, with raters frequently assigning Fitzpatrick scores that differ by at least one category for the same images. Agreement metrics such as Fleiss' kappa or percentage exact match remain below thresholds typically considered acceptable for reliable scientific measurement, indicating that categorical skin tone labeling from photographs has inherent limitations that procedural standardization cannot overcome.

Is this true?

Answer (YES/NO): NO